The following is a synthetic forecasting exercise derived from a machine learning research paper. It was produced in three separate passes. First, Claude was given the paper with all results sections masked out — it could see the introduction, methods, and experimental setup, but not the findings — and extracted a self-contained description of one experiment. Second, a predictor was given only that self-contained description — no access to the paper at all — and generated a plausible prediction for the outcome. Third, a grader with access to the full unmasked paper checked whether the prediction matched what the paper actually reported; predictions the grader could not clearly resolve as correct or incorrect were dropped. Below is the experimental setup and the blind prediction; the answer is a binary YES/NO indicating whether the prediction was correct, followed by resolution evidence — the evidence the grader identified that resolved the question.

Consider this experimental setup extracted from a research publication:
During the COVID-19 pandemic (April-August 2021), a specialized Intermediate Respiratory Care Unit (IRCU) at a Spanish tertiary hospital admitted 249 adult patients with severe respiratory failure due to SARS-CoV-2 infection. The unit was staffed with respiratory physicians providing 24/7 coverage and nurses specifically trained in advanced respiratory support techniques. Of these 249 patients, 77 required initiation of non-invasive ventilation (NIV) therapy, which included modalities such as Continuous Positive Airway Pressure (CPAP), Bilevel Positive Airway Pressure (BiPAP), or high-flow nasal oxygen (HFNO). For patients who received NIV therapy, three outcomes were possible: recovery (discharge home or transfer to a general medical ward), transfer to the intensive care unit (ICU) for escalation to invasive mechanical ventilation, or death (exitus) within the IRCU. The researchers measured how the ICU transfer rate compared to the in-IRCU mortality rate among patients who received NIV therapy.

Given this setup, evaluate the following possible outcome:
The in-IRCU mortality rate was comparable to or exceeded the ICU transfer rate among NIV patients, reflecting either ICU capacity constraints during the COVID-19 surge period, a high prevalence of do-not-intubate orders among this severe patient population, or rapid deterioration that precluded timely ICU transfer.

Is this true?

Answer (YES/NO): NO